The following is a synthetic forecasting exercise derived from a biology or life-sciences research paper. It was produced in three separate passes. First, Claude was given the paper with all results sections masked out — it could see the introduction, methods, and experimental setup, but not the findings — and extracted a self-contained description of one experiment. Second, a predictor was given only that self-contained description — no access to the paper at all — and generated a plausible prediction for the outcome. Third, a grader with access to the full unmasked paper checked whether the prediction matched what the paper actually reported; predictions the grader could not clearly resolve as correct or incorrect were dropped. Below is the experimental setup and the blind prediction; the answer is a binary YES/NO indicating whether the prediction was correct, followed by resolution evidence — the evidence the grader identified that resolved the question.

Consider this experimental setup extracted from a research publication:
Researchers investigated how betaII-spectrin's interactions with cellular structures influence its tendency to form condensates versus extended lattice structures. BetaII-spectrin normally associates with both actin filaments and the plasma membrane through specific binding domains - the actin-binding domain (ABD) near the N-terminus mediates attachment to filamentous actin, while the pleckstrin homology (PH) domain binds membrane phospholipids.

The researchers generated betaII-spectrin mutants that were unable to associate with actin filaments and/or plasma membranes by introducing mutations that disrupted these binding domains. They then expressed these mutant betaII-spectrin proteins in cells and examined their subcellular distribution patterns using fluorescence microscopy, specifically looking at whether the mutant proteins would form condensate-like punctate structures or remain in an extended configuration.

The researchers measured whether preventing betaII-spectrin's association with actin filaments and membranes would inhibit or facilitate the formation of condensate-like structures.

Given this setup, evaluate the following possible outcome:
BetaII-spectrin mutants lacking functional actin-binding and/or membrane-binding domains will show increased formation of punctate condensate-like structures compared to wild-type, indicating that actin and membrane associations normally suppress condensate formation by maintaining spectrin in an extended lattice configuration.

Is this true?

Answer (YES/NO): YES